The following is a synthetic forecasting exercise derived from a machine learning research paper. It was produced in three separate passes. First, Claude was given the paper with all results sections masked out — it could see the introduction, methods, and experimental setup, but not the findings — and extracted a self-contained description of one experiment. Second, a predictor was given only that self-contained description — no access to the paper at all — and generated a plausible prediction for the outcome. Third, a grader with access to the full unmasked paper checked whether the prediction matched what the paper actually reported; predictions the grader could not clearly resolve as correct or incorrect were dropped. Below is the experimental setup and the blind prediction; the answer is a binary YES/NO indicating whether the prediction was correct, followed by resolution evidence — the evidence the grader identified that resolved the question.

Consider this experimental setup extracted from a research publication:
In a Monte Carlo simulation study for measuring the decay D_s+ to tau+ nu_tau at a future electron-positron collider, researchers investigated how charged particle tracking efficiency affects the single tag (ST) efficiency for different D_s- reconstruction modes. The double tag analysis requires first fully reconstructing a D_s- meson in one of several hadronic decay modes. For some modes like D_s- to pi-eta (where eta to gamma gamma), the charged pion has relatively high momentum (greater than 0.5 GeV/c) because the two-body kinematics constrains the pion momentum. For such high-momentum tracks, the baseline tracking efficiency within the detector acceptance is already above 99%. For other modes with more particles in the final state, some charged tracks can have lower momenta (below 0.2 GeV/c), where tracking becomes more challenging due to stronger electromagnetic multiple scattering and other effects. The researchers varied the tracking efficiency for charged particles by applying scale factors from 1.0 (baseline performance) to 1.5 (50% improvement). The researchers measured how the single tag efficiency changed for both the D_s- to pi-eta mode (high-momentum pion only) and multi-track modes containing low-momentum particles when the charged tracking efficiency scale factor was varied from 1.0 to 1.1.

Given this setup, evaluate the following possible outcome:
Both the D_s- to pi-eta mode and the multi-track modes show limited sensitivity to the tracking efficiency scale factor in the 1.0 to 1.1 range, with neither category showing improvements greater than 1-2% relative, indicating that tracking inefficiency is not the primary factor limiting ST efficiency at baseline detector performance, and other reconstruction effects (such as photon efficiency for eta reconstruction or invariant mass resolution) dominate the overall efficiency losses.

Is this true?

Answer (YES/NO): NO